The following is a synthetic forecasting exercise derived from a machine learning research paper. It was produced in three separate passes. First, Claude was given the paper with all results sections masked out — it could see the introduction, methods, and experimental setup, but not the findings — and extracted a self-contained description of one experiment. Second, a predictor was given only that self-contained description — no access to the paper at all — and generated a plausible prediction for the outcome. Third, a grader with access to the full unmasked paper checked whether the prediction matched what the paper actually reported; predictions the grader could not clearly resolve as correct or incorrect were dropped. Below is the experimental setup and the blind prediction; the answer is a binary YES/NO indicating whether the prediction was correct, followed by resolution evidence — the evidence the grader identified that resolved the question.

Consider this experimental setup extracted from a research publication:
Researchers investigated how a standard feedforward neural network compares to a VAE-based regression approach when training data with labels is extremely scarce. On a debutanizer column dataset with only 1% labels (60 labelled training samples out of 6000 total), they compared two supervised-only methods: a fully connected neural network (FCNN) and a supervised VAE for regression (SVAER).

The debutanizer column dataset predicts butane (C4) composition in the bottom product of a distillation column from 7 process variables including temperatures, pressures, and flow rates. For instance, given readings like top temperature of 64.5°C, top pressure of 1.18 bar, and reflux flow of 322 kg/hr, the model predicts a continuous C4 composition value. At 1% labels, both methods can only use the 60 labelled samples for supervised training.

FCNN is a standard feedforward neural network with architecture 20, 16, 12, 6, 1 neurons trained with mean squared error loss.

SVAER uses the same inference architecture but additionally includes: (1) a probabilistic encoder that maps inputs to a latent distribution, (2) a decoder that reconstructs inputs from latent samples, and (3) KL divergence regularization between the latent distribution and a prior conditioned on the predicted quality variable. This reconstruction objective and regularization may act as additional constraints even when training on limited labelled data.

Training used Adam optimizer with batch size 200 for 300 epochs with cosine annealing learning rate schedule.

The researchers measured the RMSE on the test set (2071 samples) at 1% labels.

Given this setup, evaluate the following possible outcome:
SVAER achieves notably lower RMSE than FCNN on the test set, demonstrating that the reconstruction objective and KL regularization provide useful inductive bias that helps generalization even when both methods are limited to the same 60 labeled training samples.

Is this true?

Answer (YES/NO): YES